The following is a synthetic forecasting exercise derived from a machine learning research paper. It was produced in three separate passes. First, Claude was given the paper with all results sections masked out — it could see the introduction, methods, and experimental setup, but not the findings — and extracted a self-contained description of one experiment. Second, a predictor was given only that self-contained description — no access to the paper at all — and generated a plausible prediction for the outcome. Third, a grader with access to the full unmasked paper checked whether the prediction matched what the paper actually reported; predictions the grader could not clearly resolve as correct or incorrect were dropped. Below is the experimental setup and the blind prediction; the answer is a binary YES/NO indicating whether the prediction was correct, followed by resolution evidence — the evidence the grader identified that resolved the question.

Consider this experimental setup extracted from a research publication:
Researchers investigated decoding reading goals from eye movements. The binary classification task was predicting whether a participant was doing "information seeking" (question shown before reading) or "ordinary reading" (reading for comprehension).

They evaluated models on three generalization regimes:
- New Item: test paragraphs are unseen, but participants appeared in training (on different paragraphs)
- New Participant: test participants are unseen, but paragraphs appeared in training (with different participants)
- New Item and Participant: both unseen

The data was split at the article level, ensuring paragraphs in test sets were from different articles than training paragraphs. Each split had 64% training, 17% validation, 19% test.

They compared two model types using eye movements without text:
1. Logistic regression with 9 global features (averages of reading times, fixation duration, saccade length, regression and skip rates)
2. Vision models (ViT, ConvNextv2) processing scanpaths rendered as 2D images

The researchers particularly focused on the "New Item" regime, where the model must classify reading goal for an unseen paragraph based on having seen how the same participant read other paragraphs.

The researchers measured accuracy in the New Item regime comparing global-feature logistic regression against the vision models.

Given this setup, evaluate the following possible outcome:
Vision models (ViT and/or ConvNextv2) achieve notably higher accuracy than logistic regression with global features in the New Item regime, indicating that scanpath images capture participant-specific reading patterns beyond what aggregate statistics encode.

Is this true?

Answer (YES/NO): YES